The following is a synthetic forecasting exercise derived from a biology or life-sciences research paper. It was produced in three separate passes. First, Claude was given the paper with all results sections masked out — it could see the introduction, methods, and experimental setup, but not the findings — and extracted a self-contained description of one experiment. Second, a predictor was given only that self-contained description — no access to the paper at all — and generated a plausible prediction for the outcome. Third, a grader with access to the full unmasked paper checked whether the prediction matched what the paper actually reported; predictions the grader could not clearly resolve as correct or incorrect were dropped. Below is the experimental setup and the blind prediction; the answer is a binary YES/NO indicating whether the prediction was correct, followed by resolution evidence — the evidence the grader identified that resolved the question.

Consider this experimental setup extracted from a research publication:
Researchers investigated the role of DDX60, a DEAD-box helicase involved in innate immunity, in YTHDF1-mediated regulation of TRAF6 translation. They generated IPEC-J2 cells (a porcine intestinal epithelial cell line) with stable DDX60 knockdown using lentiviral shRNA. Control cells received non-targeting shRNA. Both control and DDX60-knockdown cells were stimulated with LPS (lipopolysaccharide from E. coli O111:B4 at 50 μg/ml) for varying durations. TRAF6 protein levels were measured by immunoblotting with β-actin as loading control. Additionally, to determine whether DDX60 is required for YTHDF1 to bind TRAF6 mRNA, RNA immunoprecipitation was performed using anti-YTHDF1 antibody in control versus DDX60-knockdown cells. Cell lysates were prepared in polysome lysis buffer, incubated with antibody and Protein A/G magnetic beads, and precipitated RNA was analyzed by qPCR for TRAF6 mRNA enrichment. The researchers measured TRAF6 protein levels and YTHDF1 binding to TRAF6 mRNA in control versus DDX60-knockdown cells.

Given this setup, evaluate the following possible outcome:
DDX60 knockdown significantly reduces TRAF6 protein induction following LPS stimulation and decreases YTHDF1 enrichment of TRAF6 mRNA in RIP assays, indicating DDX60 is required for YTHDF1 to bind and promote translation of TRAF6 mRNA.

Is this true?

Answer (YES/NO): YES